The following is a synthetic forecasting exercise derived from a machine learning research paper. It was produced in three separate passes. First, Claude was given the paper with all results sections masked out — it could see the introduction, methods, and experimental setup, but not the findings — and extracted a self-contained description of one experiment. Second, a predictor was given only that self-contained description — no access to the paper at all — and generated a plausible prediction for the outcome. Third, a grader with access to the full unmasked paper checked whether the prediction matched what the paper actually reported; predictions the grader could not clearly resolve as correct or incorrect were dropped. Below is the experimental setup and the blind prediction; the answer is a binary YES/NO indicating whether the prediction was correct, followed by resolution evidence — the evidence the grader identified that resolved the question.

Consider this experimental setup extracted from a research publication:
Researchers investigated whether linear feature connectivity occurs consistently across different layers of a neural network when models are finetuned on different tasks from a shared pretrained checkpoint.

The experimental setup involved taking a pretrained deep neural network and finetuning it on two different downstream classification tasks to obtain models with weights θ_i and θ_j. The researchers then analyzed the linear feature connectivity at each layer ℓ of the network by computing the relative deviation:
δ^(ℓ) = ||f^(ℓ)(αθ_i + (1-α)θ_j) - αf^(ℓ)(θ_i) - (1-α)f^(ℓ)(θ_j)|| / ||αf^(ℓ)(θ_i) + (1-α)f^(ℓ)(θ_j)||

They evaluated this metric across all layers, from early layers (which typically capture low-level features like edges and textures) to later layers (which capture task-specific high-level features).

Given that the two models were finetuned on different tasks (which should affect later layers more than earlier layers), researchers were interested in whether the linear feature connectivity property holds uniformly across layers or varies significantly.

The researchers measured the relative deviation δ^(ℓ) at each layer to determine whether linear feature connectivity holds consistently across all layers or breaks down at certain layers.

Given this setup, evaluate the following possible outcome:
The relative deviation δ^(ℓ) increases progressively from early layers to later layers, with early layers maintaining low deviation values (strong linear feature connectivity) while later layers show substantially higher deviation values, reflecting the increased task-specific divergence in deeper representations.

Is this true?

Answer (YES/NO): NO